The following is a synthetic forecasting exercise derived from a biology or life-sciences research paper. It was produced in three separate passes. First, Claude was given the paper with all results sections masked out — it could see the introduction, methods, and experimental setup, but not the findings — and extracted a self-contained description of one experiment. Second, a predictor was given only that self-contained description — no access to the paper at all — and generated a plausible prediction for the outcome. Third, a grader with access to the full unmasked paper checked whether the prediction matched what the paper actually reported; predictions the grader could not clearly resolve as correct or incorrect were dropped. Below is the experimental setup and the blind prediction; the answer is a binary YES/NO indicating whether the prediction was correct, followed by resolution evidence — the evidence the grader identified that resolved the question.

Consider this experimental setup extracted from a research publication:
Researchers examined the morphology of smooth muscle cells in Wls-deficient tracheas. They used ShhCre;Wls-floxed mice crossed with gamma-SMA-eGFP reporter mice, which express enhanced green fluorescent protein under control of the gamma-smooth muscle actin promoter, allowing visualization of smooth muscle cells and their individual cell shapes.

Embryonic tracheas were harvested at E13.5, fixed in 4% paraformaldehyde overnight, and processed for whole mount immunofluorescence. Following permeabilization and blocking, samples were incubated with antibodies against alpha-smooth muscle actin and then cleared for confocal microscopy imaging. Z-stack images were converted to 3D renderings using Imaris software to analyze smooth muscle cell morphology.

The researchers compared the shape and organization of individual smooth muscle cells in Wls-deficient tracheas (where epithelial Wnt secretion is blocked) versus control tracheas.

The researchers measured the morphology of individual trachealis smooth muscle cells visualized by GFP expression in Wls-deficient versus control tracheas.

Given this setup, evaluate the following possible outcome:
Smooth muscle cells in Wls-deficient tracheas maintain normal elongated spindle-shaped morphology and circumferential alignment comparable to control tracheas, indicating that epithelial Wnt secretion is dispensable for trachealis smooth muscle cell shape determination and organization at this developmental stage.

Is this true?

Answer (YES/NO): NO